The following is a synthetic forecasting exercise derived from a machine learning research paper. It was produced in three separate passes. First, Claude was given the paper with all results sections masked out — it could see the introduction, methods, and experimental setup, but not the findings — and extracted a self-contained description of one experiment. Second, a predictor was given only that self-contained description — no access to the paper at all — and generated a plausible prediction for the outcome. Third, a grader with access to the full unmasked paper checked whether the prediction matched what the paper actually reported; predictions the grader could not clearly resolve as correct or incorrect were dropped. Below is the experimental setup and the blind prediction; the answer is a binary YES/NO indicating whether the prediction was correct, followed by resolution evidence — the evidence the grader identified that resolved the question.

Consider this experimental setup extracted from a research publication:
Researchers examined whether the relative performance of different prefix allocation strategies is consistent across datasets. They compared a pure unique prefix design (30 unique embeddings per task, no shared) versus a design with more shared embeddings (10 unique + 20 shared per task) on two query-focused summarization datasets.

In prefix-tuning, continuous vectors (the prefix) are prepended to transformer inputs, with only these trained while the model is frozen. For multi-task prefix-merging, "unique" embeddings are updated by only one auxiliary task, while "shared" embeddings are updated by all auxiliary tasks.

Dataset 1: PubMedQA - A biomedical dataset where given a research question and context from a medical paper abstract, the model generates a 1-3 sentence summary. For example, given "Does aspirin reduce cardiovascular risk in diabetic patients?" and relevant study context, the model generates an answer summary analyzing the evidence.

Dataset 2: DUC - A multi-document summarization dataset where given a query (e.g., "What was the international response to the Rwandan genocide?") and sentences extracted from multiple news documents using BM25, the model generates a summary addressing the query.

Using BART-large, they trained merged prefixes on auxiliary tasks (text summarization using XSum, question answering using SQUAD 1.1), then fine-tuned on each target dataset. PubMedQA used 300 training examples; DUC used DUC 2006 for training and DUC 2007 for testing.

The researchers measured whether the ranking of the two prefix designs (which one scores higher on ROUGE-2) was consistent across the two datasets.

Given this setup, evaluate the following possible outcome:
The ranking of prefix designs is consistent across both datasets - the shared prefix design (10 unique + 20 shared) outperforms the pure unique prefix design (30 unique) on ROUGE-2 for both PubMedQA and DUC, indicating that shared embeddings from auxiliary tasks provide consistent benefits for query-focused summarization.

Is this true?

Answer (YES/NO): YES